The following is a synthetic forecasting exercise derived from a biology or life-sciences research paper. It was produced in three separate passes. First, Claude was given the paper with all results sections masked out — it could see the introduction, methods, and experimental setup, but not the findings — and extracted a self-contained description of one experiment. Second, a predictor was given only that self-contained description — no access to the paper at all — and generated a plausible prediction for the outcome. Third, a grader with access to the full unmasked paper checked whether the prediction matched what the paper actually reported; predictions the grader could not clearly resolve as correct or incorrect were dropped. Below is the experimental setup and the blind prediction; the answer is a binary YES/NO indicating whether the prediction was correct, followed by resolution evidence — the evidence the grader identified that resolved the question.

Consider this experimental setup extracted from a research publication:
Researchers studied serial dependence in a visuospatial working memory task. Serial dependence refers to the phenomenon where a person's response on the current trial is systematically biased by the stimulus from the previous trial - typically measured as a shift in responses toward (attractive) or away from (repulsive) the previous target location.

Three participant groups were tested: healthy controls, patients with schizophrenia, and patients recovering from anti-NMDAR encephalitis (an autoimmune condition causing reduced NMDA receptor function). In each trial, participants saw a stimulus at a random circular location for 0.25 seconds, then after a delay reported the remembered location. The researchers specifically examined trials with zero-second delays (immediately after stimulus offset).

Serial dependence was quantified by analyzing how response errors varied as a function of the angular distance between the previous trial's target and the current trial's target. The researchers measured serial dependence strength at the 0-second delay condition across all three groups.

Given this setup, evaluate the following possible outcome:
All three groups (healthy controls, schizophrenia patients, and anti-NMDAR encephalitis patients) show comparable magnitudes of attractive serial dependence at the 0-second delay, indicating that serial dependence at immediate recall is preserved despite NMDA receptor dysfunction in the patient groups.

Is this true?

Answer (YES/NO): NO